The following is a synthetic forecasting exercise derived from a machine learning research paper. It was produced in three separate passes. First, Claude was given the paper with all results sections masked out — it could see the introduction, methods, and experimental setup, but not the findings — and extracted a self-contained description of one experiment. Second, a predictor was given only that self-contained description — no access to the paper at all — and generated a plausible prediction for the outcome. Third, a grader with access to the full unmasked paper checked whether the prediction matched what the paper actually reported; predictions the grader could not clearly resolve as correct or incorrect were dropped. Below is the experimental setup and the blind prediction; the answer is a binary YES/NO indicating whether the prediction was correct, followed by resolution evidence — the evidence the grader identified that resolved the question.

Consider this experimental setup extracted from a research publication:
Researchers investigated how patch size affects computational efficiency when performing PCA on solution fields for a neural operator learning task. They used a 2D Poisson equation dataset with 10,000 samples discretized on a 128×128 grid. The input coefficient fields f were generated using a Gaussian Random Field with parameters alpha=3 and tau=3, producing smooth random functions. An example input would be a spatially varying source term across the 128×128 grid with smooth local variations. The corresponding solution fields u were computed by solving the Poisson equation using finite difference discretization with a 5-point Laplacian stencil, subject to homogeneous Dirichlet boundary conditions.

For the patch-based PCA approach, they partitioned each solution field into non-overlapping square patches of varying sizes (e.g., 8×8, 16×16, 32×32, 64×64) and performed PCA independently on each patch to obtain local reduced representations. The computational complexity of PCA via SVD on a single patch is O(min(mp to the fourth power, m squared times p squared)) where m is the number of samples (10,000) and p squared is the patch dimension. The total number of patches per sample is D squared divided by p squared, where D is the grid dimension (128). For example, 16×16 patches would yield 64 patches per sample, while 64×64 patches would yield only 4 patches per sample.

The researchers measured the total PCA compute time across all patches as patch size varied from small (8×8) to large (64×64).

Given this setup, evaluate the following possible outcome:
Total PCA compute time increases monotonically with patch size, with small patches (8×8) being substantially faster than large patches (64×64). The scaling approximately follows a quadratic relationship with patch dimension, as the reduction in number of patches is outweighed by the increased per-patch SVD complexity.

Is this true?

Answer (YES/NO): NO